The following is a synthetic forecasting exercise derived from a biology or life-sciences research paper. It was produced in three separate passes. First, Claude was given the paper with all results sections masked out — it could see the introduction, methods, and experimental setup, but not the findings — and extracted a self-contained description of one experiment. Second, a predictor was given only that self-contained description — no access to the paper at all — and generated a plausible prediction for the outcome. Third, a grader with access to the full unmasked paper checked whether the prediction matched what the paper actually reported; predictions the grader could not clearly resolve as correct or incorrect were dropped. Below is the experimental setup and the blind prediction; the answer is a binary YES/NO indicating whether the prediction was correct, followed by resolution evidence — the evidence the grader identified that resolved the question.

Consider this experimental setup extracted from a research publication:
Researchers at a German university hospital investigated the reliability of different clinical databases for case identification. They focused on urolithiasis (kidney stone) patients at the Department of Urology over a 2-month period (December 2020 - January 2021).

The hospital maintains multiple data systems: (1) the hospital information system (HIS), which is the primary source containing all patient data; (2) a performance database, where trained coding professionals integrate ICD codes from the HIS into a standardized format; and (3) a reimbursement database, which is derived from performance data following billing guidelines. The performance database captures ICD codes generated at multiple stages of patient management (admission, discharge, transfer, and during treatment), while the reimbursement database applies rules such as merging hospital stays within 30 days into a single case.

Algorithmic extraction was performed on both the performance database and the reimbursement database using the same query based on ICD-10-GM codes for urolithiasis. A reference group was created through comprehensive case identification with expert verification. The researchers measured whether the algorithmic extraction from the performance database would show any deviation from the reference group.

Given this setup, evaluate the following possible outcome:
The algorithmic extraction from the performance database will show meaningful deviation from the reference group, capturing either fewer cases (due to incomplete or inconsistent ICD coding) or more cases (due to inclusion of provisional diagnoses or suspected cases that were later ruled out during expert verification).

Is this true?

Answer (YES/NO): NO